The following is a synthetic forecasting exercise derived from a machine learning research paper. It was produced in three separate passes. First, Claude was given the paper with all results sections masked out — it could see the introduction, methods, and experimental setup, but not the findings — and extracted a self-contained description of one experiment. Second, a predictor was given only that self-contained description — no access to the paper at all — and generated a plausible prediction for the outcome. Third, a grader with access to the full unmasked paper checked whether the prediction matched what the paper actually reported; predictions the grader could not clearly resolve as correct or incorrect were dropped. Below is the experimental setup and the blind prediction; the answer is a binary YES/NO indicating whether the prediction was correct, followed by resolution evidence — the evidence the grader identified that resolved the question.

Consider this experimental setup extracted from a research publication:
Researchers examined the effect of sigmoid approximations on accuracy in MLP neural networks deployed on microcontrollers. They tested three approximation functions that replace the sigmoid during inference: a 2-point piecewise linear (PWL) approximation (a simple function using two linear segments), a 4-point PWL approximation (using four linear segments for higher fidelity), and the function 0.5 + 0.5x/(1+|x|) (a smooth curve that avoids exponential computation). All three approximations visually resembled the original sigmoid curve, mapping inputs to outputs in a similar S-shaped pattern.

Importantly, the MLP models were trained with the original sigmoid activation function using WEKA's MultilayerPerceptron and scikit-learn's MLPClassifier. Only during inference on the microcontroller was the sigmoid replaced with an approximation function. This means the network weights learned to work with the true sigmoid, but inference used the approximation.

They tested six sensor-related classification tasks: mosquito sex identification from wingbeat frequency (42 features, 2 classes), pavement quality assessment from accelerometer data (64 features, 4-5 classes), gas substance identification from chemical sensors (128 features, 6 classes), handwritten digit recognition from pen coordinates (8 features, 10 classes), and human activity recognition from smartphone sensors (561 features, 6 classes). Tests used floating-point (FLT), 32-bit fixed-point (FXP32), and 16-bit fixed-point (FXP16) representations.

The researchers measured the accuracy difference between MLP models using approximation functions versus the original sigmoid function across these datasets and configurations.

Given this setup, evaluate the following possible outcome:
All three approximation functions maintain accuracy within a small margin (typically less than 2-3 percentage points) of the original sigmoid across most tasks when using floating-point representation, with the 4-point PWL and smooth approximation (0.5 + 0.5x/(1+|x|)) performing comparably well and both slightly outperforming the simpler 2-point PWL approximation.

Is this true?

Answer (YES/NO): NO